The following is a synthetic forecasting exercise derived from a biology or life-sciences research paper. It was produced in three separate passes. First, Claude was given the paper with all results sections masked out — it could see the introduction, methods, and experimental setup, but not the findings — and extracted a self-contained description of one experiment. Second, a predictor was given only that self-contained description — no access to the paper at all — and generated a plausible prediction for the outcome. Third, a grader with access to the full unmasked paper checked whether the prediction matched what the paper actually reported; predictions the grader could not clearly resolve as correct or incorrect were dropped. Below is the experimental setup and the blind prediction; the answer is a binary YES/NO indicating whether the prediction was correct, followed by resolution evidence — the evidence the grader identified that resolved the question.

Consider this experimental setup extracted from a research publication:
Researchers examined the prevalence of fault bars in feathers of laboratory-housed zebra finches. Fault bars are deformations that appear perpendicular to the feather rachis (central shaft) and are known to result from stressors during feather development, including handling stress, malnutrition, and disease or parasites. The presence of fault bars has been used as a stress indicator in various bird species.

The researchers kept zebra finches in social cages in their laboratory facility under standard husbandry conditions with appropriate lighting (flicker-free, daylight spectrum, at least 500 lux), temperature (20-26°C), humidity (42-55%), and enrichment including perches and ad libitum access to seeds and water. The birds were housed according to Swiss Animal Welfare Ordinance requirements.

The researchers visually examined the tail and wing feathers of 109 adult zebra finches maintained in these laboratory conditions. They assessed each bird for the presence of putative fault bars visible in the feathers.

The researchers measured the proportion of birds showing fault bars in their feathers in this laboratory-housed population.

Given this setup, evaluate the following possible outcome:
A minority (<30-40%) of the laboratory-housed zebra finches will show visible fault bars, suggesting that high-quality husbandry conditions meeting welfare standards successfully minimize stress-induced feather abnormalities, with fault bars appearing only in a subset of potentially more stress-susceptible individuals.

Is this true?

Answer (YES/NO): NO